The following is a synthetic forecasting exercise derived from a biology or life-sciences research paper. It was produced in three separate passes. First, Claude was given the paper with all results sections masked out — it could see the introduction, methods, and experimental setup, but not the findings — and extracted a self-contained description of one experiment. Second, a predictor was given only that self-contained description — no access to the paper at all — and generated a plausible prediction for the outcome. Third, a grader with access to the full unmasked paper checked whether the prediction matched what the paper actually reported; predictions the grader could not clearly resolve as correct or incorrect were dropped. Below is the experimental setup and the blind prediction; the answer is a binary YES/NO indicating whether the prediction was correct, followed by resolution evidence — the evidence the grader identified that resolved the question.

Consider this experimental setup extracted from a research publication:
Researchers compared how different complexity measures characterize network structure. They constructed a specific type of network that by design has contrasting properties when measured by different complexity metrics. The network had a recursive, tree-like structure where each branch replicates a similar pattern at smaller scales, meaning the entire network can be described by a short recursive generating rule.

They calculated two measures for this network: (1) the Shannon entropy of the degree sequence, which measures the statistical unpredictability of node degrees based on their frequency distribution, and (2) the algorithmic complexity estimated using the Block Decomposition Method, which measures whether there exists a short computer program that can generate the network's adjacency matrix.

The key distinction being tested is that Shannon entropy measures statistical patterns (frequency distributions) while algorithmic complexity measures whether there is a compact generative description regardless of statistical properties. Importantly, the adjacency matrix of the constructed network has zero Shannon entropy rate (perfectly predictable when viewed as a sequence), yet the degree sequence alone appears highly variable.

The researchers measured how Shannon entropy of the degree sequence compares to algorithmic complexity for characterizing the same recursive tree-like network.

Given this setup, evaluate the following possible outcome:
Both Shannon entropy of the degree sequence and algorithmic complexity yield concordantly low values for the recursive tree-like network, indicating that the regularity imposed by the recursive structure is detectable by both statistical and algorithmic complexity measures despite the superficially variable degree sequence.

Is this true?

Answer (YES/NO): NO